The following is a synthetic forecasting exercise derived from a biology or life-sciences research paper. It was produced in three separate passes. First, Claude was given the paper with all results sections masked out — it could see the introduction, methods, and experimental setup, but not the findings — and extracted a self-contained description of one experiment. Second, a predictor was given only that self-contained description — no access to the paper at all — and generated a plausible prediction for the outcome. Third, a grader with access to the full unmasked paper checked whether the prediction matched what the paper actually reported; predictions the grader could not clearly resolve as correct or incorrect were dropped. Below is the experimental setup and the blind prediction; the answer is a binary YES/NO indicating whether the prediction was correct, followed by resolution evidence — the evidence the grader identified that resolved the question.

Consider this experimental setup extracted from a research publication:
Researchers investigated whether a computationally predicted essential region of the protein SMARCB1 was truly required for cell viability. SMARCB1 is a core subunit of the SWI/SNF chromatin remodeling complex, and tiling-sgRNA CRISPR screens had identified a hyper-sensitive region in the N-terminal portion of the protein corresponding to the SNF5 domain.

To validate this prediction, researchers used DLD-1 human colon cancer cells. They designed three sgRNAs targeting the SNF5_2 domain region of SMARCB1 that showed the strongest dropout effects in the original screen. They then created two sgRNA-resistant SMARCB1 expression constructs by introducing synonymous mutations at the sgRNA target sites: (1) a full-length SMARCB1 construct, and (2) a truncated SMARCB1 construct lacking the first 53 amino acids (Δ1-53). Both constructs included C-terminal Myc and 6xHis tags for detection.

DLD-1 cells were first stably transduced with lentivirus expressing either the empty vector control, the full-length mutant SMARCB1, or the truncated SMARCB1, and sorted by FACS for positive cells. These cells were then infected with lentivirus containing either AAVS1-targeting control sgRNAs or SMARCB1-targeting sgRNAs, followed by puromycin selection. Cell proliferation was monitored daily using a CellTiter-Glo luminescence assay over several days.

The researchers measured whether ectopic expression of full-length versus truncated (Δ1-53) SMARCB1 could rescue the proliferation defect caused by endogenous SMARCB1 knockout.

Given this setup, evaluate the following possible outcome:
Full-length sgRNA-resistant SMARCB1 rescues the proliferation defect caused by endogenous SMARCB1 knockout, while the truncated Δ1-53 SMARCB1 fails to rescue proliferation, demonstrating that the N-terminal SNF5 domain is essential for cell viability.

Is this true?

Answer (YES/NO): YES